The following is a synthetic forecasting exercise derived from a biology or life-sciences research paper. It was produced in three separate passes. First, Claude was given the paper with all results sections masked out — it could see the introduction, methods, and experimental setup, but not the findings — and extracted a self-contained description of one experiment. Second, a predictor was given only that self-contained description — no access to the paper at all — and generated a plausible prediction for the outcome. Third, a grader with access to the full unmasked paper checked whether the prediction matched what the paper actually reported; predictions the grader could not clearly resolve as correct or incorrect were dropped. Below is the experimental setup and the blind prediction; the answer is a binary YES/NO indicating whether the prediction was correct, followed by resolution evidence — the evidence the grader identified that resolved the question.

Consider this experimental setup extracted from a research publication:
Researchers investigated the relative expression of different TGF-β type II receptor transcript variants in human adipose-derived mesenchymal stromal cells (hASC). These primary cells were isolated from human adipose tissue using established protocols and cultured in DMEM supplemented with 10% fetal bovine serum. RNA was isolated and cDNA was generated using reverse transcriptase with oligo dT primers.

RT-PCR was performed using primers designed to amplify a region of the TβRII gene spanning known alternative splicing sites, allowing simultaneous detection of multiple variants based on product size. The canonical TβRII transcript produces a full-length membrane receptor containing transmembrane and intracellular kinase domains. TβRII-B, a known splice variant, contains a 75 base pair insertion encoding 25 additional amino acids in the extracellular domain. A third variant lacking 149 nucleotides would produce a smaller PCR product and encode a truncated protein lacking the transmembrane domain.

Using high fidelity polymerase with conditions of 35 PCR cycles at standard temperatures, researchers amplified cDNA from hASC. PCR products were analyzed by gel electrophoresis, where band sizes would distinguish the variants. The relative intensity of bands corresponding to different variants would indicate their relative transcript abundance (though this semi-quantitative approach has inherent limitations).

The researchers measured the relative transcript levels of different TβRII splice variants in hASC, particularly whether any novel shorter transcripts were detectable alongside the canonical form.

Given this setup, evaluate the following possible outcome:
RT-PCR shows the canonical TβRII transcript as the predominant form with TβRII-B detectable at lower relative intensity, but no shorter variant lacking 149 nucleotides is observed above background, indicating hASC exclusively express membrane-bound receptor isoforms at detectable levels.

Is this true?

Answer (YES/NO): NO